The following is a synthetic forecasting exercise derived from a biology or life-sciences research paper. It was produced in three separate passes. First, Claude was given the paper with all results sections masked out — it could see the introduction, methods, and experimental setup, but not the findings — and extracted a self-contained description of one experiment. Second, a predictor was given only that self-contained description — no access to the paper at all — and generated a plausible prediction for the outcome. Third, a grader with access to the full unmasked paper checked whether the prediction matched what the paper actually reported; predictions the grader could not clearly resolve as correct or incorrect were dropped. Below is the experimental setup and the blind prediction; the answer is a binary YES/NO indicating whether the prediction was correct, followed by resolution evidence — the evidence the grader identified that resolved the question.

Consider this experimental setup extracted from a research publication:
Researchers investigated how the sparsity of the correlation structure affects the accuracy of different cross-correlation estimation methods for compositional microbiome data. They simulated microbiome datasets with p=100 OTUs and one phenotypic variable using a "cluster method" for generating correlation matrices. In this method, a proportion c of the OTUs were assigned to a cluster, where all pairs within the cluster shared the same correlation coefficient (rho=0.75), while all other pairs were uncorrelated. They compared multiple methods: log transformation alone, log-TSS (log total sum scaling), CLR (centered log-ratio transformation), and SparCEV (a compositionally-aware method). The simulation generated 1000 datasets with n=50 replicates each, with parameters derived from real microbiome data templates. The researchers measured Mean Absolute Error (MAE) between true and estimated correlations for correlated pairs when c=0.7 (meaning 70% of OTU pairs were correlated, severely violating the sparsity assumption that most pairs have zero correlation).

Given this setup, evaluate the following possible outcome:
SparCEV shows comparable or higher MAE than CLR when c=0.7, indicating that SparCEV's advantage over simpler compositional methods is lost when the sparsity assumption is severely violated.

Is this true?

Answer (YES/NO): YES